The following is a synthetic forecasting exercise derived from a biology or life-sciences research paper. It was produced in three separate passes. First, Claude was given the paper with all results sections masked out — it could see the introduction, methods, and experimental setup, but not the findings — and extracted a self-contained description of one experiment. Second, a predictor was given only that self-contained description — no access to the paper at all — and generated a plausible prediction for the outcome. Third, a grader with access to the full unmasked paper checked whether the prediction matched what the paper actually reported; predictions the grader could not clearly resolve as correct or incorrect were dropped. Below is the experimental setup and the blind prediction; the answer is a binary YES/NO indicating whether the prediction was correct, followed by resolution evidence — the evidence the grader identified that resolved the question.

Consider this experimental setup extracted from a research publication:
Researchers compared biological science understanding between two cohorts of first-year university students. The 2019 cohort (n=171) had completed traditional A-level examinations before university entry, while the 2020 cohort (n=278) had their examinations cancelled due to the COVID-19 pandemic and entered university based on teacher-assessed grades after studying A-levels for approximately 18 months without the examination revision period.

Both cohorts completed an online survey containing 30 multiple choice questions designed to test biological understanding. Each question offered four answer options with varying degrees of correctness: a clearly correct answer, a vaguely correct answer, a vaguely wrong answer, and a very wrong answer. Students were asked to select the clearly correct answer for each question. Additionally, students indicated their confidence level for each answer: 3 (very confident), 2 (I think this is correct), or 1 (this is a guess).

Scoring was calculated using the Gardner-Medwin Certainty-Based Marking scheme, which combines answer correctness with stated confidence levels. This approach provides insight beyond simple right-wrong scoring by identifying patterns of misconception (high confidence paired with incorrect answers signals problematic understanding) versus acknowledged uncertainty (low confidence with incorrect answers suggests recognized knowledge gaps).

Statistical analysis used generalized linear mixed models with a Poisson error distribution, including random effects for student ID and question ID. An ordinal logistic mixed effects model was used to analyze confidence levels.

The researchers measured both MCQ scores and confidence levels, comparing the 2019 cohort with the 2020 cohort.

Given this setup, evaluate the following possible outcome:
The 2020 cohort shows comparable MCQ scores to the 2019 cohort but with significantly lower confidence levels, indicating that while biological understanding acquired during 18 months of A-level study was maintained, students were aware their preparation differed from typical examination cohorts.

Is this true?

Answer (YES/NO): NO